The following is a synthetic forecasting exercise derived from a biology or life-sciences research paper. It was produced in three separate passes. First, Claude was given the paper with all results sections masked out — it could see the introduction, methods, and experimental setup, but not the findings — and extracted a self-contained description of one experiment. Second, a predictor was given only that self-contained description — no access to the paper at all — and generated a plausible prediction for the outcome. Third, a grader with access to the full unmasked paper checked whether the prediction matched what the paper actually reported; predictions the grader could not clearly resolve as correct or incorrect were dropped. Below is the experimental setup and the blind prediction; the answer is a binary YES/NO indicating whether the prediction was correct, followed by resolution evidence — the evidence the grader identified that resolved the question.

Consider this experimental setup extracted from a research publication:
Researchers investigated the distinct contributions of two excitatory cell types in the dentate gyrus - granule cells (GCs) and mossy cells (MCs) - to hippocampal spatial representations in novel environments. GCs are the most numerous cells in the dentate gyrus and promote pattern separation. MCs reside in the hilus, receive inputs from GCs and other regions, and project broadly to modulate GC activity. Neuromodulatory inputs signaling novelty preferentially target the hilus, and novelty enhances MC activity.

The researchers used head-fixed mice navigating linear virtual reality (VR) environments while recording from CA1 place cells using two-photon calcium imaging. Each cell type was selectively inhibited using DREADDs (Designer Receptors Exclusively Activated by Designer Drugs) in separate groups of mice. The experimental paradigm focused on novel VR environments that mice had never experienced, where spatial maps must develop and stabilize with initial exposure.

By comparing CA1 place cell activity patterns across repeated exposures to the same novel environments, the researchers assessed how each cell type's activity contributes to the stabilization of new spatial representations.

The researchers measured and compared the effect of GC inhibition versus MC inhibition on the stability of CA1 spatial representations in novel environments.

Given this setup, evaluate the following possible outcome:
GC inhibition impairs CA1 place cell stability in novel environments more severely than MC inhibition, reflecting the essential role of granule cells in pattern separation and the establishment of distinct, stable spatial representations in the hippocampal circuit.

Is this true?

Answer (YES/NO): NO